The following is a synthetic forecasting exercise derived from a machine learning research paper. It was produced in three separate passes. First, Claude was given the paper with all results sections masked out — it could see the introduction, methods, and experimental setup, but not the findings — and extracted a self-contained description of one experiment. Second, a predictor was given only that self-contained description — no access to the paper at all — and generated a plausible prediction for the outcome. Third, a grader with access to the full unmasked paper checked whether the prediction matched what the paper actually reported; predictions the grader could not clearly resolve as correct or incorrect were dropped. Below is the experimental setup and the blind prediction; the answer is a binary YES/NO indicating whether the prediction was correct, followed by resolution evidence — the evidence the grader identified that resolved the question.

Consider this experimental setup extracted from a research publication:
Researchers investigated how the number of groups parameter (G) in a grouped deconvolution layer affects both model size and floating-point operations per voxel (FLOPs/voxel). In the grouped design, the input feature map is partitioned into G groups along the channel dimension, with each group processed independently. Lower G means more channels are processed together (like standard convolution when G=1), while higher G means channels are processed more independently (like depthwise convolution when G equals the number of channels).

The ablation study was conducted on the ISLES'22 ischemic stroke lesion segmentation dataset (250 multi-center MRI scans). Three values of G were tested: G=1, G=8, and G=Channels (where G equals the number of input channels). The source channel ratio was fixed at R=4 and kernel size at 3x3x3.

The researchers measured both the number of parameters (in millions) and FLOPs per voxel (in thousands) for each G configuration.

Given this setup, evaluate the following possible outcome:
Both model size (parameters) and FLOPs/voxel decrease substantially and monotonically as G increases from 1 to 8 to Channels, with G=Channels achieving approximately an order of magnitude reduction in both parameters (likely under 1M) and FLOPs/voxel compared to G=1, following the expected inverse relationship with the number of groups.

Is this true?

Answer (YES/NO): NO